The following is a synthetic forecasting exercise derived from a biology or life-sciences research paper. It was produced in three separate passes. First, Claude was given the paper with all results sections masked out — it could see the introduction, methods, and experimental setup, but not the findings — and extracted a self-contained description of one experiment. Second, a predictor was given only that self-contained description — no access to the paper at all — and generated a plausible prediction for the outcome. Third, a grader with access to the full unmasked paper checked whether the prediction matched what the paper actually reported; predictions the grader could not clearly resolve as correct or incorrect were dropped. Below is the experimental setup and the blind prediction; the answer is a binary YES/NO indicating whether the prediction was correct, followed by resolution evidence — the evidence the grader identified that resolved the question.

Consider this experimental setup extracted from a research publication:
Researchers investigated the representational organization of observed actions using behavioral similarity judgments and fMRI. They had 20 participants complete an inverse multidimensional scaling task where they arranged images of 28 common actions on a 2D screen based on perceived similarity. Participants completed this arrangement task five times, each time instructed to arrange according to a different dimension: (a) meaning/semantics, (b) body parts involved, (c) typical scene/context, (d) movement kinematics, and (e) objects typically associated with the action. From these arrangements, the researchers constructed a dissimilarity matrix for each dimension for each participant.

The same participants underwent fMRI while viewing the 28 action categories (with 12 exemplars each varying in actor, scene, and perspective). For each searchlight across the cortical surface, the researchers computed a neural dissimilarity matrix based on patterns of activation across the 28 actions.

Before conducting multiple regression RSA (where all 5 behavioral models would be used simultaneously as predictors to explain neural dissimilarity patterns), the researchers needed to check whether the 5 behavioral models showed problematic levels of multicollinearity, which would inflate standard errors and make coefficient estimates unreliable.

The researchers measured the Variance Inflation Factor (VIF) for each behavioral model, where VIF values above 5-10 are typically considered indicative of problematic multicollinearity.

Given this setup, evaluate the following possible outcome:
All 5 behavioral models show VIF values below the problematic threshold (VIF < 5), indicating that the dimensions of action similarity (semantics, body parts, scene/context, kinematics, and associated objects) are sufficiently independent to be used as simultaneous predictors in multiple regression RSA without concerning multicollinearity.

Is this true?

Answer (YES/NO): YES